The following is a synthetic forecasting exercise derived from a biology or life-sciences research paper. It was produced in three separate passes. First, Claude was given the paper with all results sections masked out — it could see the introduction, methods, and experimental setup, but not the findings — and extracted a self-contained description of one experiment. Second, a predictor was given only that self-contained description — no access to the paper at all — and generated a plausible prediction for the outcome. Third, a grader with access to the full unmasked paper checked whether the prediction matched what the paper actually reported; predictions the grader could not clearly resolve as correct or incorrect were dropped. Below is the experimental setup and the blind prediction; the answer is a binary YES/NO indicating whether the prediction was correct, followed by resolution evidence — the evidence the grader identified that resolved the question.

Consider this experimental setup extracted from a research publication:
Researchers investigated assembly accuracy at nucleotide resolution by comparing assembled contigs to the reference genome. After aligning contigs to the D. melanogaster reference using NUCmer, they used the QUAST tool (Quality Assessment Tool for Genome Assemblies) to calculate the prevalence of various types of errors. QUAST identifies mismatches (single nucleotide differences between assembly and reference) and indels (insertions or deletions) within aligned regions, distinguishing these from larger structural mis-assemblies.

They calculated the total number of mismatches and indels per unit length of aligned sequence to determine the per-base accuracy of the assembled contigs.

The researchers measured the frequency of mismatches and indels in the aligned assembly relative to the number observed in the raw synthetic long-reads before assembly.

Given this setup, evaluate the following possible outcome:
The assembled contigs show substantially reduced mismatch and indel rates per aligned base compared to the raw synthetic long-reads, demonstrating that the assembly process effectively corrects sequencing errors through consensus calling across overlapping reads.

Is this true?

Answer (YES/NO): YES